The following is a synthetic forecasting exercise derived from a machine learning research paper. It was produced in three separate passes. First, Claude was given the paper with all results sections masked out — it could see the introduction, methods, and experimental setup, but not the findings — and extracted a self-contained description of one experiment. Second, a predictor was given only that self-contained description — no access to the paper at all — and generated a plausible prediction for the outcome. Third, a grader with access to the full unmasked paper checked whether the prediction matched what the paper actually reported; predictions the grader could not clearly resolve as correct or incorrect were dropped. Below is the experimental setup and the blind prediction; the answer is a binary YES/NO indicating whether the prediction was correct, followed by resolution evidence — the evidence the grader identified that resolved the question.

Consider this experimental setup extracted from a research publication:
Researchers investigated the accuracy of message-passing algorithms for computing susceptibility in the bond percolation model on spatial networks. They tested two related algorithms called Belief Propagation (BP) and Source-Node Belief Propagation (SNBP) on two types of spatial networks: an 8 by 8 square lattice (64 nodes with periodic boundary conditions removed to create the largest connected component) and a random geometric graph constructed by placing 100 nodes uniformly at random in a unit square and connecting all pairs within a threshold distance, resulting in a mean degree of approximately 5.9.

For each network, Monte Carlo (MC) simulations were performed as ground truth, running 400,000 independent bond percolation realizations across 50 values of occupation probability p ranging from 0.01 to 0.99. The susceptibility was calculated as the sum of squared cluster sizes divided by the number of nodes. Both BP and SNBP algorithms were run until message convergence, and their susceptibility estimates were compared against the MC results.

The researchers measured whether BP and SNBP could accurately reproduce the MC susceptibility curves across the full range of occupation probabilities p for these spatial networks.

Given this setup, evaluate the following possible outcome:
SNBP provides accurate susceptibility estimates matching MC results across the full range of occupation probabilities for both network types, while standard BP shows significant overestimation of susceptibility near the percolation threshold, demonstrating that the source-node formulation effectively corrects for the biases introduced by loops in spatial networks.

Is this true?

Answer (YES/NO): NO